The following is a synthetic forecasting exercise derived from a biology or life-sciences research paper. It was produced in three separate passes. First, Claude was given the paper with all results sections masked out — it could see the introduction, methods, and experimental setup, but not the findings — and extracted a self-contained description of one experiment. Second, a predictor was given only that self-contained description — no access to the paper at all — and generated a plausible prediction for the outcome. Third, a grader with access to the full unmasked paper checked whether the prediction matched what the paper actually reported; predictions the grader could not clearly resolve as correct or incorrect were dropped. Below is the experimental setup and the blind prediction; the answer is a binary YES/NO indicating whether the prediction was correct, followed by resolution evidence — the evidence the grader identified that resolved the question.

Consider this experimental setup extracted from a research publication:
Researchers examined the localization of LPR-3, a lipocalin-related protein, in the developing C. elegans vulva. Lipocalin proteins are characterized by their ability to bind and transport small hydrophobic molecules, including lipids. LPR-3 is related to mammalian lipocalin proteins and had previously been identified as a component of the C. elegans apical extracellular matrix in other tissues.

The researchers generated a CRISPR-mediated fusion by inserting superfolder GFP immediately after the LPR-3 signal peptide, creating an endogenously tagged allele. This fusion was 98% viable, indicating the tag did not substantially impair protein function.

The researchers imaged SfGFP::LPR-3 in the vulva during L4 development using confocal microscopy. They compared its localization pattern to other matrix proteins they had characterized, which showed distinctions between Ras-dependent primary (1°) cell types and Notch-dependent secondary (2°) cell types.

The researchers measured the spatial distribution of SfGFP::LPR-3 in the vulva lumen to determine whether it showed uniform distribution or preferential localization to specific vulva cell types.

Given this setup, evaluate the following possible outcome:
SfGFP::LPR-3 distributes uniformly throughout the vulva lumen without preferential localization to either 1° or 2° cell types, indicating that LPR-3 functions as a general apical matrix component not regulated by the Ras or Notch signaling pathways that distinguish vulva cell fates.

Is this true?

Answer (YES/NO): NO